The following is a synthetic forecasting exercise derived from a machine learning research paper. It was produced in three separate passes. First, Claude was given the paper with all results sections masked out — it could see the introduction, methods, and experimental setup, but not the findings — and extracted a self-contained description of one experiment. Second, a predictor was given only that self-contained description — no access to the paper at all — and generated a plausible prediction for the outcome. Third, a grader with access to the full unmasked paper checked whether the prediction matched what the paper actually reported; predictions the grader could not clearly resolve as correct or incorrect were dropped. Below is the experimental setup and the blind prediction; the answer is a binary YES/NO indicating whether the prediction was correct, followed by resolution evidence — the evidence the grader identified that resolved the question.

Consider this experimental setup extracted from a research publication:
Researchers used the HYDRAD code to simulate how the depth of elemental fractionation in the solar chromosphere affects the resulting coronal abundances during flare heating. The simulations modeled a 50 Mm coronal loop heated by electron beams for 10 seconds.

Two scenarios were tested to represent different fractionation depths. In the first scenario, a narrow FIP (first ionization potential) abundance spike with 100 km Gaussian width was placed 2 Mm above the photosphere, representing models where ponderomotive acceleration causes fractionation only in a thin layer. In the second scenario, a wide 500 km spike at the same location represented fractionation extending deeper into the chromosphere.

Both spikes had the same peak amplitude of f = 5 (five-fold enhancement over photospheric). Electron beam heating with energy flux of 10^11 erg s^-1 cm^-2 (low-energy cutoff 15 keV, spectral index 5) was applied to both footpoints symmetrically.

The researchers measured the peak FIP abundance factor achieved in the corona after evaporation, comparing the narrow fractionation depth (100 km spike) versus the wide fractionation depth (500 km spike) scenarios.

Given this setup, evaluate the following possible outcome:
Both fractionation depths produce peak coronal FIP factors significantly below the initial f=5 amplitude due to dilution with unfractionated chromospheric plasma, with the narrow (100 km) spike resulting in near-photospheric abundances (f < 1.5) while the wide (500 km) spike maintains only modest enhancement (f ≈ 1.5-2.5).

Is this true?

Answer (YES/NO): NO